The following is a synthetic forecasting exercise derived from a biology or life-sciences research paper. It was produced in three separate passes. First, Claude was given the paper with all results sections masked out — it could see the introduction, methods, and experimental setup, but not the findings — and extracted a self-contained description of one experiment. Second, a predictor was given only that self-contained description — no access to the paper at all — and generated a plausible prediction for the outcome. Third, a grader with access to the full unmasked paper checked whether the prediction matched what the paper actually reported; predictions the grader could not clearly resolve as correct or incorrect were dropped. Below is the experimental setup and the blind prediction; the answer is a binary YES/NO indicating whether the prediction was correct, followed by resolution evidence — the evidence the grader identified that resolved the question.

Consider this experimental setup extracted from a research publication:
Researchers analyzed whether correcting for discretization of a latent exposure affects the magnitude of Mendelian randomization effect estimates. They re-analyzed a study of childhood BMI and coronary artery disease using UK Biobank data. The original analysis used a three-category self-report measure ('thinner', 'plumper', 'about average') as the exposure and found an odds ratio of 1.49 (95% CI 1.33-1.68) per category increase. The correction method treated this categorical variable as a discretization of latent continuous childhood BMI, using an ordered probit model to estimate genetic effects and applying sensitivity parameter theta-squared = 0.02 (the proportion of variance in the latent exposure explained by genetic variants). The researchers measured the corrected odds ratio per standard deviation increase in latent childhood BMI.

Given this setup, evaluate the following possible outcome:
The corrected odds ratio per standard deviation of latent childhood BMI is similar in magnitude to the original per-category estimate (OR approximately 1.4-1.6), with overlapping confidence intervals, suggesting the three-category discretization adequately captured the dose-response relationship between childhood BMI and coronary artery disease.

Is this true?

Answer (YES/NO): NO